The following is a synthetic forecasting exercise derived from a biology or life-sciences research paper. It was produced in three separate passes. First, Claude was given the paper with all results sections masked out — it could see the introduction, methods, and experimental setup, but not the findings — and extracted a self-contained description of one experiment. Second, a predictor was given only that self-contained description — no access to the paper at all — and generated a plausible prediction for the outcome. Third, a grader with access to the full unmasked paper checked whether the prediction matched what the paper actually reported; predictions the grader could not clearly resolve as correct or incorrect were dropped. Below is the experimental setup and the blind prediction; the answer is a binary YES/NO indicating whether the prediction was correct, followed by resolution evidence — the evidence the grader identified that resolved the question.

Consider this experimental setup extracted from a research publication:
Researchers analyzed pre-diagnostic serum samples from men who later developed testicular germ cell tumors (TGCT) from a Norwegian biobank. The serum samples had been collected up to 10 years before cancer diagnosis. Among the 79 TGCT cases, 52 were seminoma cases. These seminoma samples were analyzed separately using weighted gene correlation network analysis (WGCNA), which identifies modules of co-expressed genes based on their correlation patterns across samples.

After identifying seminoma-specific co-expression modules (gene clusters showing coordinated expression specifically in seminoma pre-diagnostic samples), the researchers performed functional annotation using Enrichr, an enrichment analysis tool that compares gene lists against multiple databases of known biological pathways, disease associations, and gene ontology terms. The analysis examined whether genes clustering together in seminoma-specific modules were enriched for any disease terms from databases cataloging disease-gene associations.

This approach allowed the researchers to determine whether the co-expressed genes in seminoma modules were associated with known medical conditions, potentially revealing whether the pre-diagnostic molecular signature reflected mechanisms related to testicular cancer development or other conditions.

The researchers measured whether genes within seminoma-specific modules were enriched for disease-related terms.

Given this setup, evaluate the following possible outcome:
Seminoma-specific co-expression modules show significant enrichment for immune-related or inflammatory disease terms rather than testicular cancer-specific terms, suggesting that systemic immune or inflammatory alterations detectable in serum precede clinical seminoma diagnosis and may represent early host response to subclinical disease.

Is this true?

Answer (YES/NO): NO